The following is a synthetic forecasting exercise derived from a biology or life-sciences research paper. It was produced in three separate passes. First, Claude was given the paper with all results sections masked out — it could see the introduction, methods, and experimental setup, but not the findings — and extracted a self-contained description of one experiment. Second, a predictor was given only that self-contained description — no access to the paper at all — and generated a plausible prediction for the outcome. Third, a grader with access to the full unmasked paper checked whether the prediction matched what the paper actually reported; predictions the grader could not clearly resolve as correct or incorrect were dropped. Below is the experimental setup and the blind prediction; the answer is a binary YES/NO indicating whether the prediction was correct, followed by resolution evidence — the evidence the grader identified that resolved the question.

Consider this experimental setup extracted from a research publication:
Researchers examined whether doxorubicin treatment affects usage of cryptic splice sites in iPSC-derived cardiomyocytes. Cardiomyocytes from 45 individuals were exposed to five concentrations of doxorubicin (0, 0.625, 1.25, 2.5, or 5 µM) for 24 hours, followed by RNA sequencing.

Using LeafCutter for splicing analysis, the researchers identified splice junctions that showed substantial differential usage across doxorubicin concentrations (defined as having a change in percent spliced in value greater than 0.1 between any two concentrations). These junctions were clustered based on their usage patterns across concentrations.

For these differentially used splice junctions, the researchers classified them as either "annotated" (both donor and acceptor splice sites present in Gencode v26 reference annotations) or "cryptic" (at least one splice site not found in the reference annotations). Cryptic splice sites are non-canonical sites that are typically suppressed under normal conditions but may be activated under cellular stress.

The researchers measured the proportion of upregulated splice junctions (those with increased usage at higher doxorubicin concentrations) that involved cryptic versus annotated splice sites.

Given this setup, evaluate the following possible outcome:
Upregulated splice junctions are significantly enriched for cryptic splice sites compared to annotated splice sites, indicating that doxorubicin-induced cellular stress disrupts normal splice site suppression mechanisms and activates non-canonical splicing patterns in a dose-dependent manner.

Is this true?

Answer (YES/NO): YES